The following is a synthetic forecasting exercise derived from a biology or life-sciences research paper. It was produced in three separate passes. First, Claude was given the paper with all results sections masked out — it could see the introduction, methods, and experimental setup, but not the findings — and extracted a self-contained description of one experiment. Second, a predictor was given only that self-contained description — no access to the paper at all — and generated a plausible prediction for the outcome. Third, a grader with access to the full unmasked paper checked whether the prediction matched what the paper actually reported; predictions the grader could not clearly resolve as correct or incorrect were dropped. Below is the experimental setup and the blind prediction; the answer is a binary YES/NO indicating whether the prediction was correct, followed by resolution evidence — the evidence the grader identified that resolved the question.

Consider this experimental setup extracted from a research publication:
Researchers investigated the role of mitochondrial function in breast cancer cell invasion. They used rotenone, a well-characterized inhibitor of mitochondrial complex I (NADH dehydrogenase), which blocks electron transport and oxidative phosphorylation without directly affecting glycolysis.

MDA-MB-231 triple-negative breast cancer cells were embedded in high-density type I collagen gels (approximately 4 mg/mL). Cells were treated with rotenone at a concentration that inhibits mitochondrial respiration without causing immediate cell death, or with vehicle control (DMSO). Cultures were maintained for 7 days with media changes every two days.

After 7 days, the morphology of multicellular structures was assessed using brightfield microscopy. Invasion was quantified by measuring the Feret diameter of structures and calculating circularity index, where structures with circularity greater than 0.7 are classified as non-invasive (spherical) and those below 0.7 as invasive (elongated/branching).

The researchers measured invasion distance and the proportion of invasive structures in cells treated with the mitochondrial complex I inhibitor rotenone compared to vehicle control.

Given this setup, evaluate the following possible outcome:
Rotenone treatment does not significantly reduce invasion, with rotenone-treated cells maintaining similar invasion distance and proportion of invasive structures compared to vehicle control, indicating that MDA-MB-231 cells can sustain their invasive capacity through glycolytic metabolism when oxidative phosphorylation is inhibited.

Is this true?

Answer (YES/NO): NO